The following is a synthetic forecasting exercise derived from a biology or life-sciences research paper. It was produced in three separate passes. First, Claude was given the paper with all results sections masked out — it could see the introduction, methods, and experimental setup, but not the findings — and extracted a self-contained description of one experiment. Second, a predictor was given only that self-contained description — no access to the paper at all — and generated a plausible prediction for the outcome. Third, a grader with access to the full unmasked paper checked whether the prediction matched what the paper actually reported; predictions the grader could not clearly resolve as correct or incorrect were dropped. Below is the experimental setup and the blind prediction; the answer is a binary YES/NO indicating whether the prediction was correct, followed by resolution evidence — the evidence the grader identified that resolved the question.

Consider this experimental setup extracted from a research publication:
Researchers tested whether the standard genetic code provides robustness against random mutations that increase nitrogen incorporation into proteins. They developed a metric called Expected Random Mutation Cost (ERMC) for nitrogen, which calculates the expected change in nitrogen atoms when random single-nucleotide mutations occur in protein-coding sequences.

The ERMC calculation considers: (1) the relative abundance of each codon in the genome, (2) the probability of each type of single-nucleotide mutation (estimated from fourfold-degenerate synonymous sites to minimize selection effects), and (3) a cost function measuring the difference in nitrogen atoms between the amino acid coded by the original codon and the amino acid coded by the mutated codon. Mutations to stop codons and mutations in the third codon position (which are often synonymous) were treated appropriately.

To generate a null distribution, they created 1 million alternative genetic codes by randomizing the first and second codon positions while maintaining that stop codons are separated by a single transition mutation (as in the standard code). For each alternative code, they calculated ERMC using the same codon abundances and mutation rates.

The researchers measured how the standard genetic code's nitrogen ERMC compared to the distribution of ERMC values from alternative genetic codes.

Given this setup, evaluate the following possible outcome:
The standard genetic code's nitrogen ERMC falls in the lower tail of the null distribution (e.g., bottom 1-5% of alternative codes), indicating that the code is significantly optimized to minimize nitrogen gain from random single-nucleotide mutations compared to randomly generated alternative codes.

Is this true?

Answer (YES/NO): YES